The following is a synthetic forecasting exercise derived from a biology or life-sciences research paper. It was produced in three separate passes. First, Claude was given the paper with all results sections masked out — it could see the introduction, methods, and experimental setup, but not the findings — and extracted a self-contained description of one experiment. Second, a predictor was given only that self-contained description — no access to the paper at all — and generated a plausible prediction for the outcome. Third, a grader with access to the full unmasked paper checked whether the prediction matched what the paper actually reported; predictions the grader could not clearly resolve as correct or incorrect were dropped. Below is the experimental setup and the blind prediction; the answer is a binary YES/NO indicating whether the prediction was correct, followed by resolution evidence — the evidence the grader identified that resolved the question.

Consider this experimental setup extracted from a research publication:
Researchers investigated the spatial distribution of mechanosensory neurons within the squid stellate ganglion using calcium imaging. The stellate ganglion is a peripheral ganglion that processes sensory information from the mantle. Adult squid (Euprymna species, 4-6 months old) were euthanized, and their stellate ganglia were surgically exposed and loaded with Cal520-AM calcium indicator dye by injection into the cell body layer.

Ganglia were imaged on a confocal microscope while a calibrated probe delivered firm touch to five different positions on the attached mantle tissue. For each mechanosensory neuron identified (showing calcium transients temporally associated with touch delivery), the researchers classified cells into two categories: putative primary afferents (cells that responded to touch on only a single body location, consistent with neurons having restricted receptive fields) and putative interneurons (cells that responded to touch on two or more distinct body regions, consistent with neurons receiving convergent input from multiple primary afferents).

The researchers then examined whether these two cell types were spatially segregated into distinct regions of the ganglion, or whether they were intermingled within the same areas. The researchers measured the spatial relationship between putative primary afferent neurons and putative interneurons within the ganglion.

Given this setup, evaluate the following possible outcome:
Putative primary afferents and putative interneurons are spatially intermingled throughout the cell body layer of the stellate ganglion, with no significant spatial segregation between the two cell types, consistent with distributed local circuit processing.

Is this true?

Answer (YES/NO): YES